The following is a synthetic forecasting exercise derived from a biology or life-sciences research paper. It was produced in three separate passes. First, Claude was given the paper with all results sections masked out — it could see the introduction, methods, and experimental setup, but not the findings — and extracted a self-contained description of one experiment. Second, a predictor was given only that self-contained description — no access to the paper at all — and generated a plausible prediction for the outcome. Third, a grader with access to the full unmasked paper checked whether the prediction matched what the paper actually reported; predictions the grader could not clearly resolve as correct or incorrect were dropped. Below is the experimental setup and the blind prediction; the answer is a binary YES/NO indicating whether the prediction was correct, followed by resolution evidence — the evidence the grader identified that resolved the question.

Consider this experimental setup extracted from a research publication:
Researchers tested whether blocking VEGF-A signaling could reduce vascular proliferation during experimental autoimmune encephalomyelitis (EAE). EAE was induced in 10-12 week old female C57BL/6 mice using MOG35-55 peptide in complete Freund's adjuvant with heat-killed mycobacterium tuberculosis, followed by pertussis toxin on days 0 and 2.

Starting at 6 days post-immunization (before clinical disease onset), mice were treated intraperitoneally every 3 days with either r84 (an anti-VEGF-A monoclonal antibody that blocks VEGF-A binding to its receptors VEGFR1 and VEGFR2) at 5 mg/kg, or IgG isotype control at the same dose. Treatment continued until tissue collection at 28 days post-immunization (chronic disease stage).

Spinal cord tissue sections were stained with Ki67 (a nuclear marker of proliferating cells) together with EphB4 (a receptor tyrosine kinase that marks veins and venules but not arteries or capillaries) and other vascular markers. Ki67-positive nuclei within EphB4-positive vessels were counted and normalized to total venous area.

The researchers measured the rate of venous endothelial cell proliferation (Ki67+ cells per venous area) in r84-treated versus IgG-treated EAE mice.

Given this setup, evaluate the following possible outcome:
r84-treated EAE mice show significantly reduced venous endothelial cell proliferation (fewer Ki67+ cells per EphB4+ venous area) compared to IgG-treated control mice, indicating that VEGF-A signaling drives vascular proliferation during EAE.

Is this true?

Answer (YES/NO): YES